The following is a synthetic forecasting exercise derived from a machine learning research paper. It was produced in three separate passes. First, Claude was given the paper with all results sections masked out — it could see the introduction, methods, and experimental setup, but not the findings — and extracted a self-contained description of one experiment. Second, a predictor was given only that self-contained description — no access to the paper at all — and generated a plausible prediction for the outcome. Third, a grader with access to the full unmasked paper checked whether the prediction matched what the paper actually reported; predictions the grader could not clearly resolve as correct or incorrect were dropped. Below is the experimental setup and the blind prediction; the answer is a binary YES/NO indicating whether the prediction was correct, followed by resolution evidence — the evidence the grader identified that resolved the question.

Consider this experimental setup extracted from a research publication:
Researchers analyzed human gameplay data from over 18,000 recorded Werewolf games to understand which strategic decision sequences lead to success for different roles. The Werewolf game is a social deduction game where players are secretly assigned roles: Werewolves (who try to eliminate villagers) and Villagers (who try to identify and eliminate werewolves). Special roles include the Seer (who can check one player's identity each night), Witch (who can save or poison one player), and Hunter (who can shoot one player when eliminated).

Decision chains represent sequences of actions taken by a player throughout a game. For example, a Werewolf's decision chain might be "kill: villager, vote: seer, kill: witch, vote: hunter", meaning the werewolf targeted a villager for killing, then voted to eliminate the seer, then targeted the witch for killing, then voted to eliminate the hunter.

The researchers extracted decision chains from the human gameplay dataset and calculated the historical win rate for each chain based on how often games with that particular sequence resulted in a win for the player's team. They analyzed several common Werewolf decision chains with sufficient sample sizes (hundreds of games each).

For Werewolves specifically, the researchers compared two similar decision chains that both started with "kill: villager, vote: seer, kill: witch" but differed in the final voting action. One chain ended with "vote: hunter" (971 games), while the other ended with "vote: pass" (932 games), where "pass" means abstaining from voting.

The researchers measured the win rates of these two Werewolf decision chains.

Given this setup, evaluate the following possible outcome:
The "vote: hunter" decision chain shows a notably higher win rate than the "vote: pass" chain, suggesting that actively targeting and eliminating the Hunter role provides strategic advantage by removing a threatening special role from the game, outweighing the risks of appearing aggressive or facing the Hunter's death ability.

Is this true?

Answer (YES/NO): YES